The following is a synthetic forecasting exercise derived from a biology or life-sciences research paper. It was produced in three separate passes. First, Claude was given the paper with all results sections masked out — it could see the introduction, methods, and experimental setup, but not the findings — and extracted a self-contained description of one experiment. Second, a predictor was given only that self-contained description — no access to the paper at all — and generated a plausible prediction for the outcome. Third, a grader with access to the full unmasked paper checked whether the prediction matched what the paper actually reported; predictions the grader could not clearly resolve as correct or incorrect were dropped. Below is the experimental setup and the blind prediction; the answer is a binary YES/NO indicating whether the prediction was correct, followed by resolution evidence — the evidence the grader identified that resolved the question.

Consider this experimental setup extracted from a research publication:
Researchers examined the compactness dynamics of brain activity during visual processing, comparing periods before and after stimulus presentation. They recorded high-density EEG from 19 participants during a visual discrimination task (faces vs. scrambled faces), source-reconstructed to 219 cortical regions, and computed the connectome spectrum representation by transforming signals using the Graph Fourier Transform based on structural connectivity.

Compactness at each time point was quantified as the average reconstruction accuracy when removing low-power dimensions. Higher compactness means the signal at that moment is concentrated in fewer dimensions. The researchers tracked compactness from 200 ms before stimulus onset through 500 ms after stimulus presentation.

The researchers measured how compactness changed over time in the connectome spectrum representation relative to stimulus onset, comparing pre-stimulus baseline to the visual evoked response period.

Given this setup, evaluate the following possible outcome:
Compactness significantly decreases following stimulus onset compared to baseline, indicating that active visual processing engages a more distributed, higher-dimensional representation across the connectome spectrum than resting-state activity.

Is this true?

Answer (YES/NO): NO